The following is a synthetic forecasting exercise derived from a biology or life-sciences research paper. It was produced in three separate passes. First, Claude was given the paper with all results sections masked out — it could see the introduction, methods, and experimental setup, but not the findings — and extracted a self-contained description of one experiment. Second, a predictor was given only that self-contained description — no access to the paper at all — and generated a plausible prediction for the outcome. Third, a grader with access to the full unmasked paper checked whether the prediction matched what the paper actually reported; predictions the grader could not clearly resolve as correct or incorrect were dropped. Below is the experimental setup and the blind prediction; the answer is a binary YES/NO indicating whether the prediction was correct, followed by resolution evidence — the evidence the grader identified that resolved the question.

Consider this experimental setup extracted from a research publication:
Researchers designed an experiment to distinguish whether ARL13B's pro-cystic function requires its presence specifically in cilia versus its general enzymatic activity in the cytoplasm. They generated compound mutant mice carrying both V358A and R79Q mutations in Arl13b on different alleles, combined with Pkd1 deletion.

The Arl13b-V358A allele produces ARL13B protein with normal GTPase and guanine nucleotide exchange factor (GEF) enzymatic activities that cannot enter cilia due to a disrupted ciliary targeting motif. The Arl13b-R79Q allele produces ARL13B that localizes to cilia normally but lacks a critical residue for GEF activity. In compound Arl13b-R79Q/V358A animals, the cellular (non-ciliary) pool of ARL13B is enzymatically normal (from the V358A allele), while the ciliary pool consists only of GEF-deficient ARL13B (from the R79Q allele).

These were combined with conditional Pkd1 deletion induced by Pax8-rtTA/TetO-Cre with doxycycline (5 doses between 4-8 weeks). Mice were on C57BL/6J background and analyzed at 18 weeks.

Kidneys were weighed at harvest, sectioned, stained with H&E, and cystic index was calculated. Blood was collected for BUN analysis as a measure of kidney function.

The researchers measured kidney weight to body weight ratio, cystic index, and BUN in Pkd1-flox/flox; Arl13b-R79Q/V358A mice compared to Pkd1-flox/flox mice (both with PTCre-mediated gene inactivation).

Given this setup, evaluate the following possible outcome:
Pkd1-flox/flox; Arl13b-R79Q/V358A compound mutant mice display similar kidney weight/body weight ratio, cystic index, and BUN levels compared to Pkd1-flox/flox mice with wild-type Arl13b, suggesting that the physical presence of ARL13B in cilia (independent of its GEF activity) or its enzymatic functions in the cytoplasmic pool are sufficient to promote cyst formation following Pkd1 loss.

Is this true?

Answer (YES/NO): NO